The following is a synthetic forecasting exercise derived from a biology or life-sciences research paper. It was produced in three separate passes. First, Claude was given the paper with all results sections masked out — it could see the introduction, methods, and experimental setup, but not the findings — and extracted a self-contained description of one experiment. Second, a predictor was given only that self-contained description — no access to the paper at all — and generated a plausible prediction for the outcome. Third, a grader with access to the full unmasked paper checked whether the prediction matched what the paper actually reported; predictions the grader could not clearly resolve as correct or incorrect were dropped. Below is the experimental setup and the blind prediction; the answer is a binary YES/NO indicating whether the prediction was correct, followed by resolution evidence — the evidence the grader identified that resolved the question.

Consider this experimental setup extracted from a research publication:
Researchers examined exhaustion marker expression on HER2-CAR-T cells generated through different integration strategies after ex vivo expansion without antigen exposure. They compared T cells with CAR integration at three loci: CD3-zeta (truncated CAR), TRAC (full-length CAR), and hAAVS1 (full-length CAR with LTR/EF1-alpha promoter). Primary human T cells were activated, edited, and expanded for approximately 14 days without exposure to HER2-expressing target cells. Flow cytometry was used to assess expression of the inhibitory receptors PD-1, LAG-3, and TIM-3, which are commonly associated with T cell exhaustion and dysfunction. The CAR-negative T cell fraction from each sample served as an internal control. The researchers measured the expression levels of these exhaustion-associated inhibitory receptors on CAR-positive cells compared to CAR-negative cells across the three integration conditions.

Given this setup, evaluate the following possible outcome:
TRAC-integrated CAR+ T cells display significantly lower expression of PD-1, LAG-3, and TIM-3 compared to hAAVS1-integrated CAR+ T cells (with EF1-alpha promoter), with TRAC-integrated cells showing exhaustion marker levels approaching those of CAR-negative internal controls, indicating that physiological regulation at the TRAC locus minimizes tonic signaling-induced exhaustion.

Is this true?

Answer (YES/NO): NO